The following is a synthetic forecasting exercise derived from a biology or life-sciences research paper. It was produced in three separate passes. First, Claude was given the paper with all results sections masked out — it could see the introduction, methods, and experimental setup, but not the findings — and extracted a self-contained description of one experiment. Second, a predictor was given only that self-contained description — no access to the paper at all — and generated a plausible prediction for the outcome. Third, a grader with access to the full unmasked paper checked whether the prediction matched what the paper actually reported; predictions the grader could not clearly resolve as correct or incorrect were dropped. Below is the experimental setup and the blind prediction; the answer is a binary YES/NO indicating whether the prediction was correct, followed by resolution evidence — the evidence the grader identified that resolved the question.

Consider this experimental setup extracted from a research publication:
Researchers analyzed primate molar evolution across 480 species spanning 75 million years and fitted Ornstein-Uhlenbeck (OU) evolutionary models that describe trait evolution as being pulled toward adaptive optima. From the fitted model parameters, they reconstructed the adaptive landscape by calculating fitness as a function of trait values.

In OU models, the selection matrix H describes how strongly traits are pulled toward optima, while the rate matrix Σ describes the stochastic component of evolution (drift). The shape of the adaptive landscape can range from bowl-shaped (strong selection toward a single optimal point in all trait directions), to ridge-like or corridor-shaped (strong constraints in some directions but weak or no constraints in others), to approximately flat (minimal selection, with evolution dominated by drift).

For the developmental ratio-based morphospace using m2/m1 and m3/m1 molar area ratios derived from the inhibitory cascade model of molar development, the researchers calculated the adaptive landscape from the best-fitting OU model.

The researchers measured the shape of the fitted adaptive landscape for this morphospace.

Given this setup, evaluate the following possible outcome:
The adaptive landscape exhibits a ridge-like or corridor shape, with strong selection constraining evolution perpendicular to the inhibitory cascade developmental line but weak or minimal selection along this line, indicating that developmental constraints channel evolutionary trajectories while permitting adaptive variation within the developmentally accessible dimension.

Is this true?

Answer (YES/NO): YES